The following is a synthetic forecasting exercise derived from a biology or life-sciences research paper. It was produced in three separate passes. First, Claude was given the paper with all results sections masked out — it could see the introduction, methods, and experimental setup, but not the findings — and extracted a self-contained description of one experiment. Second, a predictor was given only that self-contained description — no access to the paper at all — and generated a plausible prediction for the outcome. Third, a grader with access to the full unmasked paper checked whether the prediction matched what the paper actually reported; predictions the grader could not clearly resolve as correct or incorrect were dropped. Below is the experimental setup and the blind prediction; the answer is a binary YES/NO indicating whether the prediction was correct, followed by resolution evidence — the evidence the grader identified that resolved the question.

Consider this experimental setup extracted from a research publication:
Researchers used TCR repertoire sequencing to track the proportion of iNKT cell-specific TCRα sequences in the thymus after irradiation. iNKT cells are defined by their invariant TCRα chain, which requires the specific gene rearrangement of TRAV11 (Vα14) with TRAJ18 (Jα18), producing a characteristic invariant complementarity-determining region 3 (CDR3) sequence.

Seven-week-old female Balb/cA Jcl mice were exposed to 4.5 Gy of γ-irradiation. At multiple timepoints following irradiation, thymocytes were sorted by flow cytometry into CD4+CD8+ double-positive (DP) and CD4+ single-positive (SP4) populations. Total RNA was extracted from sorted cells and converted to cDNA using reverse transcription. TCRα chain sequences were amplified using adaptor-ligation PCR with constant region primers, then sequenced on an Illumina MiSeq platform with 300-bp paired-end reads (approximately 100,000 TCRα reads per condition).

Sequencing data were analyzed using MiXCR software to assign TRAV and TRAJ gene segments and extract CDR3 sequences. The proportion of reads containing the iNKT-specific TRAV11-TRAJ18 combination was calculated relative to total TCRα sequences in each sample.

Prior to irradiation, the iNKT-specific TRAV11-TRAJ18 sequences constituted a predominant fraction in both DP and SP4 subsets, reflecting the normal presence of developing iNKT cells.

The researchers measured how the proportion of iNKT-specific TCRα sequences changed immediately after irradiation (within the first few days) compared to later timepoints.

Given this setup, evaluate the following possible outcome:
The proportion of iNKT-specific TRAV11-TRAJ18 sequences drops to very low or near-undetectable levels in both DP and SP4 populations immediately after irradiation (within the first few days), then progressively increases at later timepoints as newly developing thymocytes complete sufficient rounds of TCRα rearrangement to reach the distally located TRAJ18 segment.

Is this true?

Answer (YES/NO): NO